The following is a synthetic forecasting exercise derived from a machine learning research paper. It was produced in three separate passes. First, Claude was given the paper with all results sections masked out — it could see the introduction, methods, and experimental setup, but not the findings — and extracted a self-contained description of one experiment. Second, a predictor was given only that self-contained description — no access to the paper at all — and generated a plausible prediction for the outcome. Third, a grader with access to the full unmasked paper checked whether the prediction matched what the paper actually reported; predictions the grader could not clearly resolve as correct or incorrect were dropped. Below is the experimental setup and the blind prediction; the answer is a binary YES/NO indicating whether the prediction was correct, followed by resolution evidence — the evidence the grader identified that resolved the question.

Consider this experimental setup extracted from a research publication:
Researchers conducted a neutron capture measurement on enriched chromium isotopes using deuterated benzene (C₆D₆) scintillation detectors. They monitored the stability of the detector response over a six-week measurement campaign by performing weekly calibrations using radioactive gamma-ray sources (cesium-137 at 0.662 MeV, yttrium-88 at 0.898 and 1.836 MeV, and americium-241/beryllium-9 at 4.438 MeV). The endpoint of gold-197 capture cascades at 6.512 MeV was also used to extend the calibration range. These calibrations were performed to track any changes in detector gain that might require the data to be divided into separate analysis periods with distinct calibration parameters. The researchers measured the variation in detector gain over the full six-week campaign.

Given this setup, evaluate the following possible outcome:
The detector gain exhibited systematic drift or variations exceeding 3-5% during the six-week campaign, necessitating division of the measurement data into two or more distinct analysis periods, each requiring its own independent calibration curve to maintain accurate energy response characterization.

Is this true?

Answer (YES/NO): NO